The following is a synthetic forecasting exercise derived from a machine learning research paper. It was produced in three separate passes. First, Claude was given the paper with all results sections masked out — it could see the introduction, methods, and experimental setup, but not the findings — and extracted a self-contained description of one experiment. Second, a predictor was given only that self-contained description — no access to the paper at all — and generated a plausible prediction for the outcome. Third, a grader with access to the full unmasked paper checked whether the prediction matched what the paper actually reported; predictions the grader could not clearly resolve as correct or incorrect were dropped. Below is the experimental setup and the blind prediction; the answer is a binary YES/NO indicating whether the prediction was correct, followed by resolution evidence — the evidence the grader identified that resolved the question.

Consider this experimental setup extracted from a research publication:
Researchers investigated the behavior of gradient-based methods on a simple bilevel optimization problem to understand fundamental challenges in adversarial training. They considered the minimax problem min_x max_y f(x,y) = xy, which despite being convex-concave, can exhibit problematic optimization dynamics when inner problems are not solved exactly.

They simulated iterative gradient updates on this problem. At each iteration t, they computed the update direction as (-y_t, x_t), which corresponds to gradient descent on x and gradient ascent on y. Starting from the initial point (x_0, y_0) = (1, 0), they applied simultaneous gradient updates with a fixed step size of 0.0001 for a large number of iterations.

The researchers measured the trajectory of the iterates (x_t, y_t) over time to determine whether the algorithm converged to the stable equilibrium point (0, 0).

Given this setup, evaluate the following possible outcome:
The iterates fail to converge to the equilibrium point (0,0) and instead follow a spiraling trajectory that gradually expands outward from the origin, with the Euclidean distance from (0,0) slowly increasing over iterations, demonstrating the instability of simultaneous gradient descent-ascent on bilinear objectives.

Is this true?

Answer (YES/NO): NO